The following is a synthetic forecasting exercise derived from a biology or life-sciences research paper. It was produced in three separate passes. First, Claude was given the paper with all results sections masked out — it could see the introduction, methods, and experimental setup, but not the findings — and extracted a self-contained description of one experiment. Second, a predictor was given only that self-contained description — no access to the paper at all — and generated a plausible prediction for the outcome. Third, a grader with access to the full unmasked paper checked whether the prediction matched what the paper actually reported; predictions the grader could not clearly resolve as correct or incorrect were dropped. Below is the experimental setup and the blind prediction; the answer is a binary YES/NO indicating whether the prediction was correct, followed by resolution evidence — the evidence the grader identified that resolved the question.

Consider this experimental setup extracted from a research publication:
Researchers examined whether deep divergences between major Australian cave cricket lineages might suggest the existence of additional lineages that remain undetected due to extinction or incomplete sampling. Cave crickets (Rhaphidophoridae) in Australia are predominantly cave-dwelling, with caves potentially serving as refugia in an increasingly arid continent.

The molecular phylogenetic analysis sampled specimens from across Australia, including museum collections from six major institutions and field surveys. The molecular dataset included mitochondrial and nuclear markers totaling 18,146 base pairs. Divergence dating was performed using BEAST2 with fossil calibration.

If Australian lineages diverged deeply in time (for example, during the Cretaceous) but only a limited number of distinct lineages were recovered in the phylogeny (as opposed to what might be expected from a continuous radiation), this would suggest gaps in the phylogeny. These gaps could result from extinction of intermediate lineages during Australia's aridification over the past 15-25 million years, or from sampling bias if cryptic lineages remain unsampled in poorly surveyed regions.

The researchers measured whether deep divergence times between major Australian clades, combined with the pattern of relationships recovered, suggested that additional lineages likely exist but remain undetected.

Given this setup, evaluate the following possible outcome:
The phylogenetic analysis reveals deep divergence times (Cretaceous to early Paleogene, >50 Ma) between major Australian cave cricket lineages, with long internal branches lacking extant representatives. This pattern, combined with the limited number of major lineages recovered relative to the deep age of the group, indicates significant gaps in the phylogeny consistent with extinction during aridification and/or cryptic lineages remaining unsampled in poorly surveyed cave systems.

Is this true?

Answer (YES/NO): YES